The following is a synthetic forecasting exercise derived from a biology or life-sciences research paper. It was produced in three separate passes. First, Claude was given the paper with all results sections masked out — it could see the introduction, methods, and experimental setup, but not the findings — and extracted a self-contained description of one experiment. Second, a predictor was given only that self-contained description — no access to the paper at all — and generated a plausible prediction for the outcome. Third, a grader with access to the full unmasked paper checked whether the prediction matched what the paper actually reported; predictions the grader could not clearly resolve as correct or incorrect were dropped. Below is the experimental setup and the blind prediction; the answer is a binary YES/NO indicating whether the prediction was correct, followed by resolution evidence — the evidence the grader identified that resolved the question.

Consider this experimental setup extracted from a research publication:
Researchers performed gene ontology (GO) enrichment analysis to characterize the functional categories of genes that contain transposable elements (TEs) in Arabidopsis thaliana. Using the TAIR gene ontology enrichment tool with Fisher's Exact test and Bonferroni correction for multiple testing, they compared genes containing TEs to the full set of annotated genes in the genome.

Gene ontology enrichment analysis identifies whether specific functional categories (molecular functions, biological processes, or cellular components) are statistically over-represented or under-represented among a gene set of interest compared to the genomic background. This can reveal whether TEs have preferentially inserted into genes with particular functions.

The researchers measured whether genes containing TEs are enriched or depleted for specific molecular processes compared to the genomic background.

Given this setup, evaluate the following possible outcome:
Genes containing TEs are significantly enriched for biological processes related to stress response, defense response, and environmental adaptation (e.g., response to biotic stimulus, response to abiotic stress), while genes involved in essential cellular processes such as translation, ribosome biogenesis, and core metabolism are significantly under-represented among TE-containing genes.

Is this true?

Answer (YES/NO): NO